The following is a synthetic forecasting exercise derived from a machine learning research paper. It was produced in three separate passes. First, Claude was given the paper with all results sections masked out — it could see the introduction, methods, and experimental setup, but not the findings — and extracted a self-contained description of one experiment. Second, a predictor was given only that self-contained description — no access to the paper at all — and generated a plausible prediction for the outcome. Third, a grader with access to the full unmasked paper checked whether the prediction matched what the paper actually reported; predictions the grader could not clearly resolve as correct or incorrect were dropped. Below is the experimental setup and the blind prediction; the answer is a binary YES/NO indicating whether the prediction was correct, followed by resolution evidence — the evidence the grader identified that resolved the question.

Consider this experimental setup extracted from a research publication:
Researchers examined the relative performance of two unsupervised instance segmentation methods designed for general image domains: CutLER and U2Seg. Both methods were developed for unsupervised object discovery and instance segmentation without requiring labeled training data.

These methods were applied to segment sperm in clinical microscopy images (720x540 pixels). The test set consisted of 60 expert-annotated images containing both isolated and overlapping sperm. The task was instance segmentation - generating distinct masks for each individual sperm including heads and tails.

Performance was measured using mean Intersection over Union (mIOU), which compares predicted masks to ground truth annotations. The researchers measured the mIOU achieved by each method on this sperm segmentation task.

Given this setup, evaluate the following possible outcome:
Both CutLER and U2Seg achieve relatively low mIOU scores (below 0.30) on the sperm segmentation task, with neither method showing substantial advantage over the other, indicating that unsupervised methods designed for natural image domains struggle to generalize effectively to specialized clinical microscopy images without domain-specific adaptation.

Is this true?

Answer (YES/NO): NO